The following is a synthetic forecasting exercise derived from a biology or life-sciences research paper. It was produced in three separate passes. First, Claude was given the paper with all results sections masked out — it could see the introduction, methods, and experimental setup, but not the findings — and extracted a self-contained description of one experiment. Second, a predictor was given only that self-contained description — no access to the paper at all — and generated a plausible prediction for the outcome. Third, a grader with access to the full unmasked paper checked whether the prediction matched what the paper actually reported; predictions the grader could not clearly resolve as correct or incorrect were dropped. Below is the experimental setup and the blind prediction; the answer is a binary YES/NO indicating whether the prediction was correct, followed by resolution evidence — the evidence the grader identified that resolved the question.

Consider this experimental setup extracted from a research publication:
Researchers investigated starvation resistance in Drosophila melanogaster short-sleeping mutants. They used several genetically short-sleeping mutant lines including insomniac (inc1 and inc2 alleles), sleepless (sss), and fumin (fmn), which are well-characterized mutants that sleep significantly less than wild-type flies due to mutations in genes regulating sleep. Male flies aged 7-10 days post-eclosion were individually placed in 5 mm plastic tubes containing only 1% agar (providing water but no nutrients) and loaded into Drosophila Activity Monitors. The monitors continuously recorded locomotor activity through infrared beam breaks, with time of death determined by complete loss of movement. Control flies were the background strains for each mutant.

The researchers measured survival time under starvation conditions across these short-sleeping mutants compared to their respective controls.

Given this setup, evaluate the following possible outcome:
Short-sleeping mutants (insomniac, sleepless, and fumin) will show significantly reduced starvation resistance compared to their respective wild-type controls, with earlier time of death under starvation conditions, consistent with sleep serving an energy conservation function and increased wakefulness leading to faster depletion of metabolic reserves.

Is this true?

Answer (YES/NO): YES